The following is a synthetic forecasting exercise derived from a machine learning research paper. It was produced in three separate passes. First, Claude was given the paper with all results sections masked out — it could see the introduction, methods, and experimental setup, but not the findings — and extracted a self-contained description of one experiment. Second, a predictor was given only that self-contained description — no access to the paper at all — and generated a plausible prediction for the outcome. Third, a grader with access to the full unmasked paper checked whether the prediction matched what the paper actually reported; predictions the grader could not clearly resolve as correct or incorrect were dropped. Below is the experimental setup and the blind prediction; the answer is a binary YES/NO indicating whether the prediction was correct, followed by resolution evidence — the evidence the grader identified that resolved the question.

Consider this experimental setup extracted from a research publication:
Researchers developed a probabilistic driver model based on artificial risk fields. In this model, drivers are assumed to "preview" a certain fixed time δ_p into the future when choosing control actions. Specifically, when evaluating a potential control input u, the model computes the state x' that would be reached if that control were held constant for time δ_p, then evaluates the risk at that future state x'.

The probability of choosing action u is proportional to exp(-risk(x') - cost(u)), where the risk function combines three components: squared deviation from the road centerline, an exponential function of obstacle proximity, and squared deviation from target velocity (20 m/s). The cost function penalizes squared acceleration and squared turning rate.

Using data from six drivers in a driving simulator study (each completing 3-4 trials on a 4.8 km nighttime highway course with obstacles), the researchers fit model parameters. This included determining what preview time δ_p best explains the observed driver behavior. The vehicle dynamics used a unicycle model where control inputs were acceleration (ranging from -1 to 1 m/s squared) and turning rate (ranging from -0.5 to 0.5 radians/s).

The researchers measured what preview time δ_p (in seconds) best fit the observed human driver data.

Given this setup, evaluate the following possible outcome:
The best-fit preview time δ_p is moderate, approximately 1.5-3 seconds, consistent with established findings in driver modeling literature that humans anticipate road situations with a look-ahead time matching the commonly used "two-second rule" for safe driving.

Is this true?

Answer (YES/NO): NO